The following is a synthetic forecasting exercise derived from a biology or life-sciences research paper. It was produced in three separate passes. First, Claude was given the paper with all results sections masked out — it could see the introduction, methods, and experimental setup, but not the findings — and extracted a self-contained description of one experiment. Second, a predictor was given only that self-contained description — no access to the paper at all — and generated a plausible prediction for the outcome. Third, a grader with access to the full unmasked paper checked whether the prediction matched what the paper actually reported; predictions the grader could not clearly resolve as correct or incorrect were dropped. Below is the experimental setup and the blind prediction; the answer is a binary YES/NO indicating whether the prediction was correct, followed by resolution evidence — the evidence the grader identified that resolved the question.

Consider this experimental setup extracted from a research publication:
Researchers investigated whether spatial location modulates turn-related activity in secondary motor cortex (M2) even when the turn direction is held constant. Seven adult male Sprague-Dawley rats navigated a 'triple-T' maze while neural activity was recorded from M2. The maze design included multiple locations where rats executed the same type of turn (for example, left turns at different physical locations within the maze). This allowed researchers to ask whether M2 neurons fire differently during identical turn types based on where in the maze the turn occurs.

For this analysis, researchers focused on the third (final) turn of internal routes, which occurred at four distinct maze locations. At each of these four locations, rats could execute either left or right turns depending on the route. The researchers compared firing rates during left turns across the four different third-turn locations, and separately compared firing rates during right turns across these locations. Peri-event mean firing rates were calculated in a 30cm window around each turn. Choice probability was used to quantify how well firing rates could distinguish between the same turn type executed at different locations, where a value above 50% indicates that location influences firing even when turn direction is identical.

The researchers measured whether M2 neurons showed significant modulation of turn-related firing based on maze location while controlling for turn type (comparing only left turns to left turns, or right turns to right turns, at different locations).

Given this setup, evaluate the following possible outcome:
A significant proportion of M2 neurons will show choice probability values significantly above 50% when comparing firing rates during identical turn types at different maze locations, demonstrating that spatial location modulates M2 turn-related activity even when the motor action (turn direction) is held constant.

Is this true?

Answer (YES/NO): YES